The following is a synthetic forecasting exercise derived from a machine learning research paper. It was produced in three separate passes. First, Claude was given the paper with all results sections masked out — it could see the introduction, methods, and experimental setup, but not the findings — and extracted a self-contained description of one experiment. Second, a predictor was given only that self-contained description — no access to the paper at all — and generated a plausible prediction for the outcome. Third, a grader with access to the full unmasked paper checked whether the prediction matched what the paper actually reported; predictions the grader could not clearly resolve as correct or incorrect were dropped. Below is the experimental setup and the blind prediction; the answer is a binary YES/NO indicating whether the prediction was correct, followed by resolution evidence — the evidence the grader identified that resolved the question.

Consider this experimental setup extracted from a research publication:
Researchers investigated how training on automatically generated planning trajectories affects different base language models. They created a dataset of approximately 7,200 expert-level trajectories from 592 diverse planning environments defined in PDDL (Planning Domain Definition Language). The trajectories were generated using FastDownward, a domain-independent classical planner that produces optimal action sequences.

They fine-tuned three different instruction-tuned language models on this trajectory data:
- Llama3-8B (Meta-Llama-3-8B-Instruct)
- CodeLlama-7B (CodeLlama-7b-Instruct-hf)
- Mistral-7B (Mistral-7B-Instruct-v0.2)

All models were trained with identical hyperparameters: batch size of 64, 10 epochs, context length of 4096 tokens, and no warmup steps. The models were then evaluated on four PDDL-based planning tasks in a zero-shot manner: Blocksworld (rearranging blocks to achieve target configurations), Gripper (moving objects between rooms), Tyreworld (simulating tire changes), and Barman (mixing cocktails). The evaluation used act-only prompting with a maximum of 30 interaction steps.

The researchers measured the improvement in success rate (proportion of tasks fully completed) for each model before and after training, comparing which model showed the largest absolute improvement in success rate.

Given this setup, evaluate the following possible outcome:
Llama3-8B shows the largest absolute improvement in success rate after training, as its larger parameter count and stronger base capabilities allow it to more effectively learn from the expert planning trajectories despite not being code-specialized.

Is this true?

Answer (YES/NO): YES